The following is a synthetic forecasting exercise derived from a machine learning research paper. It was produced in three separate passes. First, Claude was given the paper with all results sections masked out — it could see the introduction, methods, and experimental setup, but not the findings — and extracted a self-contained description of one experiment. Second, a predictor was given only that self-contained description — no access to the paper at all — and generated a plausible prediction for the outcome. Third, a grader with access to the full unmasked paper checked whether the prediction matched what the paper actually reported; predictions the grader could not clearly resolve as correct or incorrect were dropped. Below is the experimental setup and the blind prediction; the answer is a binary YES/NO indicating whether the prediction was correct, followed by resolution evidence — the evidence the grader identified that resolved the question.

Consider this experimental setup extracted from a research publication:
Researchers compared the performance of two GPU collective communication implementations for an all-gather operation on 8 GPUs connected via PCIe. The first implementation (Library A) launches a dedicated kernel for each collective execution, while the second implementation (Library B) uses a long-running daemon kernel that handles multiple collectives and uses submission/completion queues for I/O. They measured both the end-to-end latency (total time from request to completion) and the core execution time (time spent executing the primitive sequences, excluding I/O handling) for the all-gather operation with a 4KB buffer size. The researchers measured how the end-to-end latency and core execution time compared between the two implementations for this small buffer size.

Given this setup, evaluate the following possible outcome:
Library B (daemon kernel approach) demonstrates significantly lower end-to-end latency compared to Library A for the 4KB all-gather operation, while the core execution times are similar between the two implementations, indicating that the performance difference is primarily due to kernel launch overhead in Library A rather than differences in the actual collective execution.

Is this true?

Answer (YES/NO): NO